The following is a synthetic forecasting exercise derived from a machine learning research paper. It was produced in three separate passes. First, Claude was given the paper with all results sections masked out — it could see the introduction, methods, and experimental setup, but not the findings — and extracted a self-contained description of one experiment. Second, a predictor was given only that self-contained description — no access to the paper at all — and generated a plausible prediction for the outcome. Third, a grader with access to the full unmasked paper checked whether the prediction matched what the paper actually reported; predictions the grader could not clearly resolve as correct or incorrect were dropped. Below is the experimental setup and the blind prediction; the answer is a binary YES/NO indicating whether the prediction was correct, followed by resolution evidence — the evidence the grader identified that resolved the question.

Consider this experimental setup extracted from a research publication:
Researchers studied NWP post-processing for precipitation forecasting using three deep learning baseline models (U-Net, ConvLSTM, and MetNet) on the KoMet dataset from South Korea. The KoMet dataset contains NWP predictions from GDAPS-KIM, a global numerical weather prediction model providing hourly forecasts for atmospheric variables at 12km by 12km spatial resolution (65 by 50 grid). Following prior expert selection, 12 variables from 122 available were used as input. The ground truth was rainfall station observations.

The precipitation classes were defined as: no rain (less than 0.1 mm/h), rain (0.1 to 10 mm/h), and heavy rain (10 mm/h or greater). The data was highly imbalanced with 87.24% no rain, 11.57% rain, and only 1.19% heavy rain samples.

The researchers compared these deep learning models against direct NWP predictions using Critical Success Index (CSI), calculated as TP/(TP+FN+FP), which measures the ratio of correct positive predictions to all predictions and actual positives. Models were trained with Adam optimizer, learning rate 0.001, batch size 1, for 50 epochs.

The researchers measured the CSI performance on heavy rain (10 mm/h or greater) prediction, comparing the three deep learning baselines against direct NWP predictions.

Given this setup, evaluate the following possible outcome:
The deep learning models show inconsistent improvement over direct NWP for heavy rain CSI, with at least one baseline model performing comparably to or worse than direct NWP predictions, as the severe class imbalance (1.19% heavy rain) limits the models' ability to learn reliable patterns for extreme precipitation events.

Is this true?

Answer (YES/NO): NO